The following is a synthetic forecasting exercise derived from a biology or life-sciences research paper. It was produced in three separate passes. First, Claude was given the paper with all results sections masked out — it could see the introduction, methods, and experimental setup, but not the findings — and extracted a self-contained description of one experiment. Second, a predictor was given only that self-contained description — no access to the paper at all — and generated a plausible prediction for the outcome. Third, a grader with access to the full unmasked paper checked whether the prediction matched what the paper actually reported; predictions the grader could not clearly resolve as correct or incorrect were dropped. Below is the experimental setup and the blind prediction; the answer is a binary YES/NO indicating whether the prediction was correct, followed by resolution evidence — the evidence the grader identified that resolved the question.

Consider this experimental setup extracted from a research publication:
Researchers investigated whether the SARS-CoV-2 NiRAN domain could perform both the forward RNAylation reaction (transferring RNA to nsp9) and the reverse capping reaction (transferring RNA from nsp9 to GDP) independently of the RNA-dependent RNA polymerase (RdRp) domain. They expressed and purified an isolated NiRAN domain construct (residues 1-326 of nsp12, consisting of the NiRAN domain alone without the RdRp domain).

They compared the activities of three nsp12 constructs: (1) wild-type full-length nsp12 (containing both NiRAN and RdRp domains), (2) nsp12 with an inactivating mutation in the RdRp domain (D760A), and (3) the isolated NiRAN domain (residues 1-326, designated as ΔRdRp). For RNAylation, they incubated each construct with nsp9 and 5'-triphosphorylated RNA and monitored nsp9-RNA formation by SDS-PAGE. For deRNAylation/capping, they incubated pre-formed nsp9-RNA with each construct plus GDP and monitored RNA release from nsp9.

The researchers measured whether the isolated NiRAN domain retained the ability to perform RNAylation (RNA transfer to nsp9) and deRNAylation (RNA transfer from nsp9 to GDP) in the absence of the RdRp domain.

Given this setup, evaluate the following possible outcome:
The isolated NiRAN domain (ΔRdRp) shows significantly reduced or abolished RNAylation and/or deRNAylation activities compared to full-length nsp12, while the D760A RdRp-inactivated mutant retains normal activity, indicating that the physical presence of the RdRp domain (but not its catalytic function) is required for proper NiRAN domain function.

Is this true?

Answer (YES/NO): YES